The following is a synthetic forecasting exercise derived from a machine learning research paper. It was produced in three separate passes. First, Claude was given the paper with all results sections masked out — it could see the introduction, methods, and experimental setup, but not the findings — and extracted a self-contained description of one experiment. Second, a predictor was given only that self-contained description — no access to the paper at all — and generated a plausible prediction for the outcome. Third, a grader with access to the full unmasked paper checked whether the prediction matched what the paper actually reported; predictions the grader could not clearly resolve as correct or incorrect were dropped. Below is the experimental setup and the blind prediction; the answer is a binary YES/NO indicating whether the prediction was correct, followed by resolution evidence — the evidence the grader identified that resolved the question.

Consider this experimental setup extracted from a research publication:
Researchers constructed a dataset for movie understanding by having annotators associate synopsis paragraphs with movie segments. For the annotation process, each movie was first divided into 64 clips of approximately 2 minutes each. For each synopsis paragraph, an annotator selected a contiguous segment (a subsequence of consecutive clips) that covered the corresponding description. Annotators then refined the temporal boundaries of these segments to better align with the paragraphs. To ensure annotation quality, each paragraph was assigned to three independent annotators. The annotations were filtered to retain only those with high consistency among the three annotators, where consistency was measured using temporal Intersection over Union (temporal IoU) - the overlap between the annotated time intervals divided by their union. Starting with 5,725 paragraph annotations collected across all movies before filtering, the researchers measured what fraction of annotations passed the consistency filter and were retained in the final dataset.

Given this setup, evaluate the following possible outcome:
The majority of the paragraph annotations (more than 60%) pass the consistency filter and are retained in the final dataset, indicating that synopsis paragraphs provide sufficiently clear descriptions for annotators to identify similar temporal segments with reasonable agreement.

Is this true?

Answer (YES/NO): YES